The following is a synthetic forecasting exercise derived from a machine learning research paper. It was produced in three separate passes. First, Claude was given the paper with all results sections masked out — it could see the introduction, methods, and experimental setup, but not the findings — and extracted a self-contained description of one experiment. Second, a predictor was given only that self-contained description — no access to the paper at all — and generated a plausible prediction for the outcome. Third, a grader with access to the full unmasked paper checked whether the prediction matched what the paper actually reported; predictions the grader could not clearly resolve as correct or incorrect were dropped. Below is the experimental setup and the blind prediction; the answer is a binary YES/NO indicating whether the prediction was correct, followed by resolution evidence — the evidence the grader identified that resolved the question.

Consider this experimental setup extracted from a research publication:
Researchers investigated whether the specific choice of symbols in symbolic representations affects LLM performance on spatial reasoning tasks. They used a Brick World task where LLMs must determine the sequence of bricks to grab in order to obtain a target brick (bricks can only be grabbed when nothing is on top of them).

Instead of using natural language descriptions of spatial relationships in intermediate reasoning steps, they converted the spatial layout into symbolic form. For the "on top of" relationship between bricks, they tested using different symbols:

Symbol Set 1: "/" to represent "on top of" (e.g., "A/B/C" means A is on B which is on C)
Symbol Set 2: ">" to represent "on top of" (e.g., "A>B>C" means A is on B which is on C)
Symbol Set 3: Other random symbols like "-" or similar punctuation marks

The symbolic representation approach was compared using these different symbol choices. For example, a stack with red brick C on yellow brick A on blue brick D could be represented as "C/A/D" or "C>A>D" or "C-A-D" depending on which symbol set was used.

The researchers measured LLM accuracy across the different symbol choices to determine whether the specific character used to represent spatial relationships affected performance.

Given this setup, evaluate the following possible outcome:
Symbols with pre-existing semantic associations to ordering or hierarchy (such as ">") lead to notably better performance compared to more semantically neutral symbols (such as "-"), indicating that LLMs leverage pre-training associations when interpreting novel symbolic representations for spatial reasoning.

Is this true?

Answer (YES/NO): NO